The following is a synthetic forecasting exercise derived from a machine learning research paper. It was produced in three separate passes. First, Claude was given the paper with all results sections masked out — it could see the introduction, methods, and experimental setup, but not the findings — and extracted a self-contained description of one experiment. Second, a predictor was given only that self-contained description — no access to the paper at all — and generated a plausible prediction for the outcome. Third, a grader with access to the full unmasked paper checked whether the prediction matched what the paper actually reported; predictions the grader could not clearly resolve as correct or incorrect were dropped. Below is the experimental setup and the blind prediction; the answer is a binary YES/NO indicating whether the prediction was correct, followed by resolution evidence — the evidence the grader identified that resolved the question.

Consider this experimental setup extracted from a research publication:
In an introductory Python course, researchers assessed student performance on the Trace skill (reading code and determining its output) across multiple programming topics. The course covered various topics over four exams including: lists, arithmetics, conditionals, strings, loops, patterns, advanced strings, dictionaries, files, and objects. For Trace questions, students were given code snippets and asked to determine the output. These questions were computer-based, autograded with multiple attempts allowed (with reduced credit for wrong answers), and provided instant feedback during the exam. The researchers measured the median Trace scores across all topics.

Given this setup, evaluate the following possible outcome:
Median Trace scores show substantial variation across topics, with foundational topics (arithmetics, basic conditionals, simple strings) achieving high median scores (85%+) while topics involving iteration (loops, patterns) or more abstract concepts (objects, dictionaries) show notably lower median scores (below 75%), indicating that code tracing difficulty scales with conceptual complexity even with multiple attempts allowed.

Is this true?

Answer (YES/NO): NO